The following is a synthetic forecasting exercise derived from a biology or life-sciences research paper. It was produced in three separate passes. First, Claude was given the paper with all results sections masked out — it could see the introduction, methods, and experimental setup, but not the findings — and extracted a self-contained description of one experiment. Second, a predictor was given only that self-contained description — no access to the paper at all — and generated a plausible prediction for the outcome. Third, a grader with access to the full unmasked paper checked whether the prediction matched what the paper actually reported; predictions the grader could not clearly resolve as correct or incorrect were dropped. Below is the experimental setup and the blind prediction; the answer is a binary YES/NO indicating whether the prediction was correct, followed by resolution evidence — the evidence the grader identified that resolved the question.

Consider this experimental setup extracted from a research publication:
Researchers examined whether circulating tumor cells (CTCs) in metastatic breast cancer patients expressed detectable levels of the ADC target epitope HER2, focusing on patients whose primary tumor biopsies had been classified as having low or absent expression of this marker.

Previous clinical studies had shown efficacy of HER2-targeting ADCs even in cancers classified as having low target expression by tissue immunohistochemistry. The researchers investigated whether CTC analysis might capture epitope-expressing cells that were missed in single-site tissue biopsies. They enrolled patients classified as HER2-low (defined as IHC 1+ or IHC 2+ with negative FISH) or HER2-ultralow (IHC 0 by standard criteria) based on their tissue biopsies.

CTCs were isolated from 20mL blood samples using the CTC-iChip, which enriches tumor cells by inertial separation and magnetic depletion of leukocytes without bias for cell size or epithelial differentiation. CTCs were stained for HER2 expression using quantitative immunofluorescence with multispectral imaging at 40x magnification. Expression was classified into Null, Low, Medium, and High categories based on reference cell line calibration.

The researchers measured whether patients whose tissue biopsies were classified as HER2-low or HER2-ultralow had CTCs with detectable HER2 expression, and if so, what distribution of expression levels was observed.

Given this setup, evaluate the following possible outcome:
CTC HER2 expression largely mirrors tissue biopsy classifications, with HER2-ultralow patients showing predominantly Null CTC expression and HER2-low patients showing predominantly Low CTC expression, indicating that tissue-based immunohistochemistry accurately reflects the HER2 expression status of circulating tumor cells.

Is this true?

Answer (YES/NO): NO